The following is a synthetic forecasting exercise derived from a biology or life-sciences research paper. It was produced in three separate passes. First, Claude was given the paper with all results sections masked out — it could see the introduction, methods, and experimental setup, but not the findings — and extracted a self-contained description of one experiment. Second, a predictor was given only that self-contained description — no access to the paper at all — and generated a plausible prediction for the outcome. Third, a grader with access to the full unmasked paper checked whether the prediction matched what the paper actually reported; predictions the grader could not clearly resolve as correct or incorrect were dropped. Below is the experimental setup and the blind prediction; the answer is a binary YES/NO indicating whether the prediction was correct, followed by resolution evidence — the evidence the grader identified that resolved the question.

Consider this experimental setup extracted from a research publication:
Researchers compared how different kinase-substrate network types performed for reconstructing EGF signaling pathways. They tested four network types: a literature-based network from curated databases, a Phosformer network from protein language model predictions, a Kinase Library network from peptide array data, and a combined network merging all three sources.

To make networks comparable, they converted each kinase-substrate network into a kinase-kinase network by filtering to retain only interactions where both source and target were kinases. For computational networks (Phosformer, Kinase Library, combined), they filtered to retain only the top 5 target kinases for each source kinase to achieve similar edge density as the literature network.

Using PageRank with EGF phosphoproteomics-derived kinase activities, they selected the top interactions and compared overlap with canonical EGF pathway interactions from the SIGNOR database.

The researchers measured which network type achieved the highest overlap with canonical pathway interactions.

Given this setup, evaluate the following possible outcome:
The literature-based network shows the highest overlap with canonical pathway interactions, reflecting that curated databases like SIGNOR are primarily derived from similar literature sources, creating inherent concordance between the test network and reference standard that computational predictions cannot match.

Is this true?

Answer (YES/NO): YES